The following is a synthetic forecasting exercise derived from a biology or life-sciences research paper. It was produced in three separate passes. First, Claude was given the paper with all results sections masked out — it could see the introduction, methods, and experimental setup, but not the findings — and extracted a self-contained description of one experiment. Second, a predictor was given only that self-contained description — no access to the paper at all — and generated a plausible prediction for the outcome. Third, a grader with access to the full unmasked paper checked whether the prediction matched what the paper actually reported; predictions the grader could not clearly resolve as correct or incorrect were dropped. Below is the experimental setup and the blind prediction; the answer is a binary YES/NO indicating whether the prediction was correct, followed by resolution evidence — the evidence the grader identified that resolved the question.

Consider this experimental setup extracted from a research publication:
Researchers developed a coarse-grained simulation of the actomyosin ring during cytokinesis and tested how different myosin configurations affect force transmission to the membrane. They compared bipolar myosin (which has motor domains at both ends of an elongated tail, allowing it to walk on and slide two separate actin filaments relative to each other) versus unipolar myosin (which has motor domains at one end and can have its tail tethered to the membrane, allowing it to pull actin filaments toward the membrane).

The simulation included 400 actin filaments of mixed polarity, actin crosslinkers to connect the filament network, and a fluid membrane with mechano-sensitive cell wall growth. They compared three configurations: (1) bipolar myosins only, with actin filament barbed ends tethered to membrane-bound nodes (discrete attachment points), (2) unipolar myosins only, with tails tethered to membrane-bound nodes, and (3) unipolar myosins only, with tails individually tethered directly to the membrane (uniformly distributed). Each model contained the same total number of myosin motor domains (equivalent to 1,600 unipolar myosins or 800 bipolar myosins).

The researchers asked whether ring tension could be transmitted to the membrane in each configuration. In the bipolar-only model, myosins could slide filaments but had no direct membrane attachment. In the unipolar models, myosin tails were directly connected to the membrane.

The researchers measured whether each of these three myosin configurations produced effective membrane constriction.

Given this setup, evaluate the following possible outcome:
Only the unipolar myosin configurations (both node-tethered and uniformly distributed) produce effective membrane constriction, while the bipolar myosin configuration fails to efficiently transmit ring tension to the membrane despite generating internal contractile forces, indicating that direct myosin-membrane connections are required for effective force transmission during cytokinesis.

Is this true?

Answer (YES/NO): NO